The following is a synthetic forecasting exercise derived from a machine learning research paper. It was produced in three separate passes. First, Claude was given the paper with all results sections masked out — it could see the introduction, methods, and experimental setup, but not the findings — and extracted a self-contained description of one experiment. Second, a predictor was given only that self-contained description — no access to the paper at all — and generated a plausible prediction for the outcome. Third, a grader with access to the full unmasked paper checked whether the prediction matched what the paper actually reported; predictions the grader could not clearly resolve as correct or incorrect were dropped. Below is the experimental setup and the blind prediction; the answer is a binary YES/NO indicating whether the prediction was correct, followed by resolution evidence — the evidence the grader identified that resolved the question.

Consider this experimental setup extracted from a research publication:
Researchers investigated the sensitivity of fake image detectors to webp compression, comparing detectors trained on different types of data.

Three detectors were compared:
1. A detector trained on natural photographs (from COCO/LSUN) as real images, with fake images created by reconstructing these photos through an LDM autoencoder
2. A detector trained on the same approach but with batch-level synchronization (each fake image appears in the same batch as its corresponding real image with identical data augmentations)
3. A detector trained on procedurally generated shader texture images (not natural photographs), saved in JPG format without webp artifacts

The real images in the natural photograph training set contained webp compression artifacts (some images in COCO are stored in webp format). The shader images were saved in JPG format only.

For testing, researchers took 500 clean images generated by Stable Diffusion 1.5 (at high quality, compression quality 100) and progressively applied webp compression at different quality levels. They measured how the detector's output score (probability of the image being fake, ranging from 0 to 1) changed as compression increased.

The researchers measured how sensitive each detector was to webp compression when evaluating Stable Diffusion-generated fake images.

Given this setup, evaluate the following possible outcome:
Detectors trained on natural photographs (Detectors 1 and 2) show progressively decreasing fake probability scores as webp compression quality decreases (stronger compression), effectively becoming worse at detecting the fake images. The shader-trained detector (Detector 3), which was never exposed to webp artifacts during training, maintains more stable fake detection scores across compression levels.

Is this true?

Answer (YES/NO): YES